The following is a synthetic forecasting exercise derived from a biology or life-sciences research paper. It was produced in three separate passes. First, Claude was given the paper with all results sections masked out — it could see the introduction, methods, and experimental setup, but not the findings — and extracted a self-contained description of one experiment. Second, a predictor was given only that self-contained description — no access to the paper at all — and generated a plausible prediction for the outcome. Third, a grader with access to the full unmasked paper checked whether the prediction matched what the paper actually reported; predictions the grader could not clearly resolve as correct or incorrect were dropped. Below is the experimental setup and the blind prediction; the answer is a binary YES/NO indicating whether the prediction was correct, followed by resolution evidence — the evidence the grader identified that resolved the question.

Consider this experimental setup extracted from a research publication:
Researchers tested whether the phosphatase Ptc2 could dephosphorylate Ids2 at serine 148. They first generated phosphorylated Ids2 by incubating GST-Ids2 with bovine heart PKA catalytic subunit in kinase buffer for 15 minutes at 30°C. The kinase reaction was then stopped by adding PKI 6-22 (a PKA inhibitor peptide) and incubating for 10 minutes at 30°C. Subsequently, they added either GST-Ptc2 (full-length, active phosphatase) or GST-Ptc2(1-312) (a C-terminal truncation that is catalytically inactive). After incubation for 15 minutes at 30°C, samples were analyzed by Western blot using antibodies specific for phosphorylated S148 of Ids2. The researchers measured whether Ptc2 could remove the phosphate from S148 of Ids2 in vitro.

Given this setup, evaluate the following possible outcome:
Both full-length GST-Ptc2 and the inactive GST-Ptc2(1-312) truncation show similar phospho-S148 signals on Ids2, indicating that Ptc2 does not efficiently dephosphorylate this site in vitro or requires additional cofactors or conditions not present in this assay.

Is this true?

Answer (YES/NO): NO